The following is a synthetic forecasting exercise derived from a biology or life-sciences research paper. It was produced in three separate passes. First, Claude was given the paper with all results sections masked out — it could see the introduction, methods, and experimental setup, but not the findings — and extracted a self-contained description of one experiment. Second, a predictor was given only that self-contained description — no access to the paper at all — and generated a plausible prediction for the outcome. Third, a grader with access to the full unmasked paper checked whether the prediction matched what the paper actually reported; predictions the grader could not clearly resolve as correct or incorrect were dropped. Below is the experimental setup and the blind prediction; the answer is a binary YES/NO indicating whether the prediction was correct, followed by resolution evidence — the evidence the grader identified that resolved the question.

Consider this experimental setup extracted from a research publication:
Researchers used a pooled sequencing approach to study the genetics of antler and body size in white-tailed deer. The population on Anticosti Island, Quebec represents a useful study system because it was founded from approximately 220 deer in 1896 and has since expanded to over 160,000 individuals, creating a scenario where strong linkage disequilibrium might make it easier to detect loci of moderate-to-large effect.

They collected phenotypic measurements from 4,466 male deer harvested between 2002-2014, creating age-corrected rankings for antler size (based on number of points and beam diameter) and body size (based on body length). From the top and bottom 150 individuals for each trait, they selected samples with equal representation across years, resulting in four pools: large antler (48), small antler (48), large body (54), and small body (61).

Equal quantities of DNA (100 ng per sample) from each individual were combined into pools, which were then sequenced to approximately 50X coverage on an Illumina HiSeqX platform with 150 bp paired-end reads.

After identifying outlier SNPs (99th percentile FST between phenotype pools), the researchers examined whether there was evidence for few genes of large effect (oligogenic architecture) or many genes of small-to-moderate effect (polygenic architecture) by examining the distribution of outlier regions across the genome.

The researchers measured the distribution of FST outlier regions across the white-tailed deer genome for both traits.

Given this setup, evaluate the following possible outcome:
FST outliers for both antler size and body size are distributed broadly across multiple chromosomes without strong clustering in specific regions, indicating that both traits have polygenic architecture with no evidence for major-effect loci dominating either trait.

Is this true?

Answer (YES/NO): YES